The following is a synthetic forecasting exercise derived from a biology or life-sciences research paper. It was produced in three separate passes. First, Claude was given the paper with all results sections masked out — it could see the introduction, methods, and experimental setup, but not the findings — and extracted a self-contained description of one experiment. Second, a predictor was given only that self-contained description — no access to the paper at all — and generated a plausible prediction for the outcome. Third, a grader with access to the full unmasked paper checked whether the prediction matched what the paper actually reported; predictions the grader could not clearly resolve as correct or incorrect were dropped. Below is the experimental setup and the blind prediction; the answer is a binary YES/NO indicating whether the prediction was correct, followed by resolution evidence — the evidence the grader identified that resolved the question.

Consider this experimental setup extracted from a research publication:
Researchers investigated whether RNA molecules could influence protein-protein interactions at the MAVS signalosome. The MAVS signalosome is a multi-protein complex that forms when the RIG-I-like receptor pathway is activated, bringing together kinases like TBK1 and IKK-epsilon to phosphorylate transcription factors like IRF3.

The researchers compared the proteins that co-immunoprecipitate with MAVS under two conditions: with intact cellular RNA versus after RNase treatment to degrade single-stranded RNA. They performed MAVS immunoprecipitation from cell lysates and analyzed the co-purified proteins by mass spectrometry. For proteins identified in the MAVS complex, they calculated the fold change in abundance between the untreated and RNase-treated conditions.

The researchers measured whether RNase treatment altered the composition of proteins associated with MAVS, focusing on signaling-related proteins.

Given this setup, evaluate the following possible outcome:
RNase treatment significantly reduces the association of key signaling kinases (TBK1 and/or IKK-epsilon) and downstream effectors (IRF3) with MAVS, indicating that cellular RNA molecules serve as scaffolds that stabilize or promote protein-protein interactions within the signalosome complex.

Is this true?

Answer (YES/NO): NO